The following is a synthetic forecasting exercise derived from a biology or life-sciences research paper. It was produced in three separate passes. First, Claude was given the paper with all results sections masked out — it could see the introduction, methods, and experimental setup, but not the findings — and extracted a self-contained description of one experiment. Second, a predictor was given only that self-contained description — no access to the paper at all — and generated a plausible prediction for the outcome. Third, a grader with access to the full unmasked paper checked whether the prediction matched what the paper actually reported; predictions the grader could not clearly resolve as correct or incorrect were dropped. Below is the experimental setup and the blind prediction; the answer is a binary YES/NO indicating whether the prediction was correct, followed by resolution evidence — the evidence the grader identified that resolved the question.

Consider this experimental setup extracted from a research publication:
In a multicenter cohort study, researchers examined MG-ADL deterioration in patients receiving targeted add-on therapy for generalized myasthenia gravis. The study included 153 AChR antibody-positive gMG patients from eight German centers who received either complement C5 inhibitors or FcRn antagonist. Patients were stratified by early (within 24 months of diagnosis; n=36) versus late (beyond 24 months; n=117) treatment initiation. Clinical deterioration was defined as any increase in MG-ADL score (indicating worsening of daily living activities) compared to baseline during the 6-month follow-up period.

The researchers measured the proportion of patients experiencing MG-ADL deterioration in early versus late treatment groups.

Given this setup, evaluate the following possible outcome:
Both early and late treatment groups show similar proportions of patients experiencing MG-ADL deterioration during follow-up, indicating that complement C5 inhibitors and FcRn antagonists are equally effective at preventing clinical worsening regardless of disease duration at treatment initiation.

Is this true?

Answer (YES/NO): NO